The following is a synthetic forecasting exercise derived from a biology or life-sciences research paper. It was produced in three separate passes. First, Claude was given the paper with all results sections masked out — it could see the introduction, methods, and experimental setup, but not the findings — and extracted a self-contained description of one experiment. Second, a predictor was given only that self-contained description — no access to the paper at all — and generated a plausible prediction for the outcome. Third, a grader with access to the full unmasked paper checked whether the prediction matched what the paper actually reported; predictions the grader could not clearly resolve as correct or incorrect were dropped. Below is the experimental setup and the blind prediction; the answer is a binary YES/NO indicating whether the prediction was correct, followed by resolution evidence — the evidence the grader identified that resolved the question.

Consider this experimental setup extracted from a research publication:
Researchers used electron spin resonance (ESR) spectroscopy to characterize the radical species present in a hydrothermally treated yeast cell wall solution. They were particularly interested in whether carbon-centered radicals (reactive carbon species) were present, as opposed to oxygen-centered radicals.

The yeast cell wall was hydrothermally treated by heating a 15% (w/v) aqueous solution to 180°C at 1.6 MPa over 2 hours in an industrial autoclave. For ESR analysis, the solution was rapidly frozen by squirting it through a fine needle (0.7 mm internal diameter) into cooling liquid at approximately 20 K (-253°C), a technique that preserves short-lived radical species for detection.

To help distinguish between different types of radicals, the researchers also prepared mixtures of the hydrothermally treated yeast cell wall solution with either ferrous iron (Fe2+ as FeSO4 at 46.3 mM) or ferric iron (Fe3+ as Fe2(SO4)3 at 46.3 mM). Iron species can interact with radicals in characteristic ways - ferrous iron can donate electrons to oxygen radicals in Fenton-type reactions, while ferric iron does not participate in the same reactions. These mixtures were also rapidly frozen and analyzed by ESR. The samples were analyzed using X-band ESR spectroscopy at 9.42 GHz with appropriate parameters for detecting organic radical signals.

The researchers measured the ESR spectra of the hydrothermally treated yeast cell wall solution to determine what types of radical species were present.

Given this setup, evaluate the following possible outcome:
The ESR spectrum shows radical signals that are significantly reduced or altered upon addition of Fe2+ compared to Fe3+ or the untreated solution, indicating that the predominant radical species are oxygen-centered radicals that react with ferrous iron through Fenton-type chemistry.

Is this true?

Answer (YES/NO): NO